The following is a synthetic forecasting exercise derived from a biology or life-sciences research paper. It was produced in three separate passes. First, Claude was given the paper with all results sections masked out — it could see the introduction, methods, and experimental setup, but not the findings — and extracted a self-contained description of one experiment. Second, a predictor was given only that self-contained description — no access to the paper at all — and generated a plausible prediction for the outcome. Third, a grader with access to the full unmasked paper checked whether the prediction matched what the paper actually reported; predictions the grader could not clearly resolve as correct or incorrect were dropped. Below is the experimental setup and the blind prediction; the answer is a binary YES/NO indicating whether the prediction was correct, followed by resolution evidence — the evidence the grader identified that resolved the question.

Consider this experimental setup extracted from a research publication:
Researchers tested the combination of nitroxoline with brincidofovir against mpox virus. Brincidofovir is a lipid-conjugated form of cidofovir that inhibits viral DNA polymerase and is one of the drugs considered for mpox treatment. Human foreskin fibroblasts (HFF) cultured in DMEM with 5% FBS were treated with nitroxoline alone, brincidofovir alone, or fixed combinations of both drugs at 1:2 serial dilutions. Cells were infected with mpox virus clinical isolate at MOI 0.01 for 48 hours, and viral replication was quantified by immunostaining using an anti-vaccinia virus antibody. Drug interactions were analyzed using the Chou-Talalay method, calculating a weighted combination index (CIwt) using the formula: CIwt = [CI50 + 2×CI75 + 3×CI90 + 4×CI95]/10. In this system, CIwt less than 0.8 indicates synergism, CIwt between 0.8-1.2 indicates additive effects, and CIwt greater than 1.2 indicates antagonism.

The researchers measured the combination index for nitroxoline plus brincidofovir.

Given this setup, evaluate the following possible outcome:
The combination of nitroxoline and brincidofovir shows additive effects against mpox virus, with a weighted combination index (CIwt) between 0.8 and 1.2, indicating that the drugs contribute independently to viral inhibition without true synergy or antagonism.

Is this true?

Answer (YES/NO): NO